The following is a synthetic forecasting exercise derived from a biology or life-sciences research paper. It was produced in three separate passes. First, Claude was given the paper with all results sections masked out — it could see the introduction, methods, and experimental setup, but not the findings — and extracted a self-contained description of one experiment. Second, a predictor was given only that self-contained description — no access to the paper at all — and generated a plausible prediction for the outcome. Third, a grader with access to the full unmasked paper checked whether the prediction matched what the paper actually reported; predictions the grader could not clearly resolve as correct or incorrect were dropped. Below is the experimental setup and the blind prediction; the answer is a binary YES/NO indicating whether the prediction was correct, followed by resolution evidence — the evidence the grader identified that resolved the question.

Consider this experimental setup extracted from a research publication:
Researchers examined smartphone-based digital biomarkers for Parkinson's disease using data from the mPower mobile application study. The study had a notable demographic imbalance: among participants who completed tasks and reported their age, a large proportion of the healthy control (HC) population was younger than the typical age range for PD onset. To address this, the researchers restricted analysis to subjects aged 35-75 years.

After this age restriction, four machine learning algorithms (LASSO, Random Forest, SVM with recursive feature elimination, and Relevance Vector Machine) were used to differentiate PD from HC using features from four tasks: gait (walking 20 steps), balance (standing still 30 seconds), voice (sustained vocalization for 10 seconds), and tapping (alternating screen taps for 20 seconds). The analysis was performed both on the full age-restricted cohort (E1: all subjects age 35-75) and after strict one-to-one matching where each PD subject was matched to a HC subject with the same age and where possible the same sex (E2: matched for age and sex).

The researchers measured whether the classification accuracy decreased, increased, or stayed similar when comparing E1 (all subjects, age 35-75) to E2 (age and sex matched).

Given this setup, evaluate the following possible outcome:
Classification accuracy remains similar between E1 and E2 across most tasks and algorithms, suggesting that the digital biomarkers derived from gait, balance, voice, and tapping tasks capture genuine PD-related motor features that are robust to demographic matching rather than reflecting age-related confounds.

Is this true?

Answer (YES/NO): NO